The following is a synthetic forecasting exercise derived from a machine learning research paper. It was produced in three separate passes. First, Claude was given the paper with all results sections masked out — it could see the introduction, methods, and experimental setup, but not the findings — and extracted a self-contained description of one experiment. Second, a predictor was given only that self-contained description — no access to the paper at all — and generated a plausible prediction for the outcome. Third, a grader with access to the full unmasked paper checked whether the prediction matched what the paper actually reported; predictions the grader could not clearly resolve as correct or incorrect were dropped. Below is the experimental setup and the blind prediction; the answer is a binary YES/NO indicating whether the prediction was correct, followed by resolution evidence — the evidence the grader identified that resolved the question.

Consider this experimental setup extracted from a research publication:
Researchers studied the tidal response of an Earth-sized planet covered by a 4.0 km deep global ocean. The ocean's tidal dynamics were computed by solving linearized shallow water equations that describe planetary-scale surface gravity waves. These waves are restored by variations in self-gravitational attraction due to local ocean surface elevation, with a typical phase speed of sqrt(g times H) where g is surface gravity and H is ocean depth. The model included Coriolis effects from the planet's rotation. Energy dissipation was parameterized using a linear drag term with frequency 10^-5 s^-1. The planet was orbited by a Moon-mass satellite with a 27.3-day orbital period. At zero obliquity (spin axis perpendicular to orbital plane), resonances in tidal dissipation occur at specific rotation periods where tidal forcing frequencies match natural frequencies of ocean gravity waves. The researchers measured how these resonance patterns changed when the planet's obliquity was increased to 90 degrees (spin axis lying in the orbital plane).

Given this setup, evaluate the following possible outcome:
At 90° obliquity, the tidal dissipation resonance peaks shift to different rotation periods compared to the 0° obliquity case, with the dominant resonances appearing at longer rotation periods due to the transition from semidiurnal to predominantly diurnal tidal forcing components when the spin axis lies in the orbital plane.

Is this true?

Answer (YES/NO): NO